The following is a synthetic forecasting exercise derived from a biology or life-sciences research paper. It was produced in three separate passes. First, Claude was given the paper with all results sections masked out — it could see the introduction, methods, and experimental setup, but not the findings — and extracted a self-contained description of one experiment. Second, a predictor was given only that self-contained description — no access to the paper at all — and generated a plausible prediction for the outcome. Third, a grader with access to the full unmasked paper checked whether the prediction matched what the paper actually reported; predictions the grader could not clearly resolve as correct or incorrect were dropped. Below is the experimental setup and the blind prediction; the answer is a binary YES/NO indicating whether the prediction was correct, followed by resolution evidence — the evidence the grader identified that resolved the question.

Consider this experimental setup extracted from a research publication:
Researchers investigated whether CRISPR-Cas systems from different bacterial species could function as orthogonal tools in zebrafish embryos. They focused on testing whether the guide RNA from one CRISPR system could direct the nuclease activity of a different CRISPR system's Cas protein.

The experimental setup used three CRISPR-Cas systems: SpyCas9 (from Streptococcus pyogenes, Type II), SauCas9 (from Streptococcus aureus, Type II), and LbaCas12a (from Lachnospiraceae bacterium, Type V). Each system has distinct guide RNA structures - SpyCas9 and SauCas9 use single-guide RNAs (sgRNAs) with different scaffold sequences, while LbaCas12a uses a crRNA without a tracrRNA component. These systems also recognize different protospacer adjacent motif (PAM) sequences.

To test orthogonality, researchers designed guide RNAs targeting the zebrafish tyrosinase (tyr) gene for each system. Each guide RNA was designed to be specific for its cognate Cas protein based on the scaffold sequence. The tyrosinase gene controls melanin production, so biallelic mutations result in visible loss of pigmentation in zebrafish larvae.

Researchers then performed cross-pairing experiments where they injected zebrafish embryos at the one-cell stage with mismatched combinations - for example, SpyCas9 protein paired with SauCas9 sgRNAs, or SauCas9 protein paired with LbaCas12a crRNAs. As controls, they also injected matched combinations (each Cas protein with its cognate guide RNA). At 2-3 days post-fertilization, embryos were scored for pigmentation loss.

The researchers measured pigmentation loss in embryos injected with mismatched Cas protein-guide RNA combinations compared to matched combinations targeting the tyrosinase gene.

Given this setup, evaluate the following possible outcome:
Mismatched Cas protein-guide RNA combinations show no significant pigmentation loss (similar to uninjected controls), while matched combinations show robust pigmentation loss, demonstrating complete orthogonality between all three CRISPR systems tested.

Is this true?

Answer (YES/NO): YES